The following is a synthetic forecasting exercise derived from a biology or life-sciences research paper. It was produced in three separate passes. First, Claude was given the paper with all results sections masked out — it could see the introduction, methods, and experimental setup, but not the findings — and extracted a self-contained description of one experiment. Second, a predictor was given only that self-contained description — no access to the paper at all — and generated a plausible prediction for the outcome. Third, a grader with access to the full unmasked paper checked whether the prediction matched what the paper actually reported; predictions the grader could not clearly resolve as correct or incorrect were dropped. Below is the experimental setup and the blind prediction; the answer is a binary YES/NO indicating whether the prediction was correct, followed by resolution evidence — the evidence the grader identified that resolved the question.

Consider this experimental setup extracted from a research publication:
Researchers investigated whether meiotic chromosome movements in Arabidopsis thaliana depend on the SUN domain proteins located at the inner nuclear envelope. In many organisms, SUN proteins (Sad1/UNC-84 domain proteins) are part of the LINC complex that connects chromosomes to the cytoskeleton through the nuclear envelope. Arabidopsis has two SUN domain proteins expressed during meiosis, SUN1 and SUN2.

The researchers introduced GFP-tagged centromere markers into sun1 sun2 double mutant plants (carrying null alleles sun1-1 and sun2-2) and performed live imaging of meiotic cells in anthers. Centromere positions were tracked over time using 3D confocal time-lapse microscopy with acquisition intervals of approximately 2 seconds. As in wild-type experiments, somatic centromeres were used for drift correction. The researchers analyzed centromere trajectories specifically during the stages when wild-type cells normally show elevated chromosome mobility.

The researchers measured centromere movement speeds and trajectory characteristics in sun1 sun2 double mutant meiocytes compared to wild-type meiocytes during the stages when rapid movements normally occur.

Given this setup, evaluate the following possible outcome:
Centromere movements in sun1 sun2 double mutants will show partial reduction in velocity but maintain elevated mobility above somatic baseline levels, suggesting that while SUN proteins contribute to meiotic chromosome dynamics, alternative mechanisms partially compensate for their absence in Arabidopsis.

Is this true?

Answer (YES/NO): NO